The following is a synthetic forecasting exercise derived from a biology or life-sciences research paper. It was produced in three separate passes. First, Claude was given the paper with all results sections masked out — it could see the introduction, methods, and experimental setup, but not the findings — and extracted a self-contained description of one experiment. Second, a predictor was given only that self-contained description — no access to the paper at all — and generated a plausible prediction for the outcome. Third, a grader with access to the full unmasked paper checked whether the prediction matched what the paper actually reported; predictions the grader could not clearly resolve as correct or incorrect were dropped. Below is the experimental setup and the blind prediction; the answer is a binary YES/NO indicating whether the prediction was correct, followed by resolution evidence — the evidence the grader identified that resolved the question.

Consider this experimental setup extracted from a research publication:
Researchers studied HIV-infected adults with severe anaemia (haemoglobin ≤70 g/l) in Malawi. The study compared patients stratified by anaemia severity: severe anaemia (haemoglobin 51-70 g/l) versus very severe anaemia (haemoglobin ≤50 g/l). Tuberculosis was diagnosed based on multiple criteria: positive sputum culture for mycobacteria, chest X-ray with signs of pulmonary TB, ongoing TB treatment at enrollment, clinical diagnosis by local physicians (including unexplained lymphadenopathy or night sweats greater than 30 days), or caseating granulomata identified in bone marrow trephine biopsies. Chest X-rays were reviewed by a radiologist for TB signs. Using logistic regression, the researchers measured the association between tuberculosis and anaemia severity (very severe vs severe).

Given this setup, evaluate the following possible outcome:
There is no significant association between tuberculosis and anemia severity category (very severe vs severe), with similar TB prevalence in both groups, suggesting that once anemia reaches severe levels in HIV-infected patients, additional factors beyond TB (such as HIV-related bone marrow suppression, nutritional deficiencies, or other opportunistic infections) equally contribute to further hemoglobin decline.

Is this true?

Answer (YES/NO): YES